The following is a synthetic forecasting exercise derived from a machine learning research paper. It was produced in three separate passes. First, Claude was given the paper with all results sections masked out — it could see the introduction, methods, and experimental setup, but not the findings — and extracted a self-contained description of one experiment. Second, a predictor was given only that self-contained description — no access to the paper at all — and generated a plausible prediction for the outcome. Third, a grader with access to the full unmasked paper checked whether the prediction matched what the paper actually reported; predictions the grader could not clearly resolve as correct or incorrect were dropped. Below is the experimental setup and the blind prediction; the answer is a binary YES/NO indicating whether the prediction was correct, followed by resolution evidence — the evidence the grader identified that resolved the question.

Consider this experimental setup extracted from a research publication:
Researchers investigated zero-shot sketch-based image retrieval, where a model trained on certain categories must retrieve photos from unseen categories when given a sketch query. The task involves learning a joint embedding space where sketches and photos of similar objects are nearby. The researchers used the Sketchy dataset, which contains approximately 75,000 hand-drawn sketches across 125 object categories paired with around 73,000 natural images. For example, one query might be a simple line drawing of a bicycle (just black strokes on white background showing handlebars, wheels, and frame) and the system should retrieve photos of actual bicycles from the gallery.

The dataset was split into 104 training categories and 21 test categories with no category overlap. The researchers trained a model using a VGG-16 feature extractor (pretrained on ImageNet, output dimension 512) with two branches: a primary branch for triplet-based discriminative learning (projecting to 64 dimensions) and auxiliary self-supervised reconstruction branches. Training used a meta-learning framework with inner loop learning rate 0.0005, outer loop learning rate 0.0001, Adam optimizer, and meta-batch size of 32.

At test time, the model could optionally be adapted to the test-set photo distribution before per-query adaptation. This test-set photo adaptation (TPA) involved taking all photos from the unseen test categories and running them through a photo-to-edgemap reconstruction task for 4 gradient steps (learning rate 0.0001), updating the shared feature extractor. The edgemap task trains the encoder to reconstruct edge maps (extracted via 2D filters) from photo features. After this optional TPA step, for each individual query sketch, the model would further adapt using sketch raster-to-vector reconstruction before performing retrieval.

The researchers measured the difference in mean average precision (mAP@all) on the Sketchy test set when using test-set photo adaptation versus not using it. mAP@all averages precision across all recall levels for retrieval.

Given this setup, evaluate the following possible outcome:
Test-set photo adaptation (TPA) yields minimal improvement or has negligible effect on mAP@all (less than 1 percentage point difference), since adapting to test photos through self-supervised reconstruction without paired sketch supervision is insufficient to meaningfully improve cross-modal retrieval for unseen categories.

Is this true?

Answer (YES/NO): NO